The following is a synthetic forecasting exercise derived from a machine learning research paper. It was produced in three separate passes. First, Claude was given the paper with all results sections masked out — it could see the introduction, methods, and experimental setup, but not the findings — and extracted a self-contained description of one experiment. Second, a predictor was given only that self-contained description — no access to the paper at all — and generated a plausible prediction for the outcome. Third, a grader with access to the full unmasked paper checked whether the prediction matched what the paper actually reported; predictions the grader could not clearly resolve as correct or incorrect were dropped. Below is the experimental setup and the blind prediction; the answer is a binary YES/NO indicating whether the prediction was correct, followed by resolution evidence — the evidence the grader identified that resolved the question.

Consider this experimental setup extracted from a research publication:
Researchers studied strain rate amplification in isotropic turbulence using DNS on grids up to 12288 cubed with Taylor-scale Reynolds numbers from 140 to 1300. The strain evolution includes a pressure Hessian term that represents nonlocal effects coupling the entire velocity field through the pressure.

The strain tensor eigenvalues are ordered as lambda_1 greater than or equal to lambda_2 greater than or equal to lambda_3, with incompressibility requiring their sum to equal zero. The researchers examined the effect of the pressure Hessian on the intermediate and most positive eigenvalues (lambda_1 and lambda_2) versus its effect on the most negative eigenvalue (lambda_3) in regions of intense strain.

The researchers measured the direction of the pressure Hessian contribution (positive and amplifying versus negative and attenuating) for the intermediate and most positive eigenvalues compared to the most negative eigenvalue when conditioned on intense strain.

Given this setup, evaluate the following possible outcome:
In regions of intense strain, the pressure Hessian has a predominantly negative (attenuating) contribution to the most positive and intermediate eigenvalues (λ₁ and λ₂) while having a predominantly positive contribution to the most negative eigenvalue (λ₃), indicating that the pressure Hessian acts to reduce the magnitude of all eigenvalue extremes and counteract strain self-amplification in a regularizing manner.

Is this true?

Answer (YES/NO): NO